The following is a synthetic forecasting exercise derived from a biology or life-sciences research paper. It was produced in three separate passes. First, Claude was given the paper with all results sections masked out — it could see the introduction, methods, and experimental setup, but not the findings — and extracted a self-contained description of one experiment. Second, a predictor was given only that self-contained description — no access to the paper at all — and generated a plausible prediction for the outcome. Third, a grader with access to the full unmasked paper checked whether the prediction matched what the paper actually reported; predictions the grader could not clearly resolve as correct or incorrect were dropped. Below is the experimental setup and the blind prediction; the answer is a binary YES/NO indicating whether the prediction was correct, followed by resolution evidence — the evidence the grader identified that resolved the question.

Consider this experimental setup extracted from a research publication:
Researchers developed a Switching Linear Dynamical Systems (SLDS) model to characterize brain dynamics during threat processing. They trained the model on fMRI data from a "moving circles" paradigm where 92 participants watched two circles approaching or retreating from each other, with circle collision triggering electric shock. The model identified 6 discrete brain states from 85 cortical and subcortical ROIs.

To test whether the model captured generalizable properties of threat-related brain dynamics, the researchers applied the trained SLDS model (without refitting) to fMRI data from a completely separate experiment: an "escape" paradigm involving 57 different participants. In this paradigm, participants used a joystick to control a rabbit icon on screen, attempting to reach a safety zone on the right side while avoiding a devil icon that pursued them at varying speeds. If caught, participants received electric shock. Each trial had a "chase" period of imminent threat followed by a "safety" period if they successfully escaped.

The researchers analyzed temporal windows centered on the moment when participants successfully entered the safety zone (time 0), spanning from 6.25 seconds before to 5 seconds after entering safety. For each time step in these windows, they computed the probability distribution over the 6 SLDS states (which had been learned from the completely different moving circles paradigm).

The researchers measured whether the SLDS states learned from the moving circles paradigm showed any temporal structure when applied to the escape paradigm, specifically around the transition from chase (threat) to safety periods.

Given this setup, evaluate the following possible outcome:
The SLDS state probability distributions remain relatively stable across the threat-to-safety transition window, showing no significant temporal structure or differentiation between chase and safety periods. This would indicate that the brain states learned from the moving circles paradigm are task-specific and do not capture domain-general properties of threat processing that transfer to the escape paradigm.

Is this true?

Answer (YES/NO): NO